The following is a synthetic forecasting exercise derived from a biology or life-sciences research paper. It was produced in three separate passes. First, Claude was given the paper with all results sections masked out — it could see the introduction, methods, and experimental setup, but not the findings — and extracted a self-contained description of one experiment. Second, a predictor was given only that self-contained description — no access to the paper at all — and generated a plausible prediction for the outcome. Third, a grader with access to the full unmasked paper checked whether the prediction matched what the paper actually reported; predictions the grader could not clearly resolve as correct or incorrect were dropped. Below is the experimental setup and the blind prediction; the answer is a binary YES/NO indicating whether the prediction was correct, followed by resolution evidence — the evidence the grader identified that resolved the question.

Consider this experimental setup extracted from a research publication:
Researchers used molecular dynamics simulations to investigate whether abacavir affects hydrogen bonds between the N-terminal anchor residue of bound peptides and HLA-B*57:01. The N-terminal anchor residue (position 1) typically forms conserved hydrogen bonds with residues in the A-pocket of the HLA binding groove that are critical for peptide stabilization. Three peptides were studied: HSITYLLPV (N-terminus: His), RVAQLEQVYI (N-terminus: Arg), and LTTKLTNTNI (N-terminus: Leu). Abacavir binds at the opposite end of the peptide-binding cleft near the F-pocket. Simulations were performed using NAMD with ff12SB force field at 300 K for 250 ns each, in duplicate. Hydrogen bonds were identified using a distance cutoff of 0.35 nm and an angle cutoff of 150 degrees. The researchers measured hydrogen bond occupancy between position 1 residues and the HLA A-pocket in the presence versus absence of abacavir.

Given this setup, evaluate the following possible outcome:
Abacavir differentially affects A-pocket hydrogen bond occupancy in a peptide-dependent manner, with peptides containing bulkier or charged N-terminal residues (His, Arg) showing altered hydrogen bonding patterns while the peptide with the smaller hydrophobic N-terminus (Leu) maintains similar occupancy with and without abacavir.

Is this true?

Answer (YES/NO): NO